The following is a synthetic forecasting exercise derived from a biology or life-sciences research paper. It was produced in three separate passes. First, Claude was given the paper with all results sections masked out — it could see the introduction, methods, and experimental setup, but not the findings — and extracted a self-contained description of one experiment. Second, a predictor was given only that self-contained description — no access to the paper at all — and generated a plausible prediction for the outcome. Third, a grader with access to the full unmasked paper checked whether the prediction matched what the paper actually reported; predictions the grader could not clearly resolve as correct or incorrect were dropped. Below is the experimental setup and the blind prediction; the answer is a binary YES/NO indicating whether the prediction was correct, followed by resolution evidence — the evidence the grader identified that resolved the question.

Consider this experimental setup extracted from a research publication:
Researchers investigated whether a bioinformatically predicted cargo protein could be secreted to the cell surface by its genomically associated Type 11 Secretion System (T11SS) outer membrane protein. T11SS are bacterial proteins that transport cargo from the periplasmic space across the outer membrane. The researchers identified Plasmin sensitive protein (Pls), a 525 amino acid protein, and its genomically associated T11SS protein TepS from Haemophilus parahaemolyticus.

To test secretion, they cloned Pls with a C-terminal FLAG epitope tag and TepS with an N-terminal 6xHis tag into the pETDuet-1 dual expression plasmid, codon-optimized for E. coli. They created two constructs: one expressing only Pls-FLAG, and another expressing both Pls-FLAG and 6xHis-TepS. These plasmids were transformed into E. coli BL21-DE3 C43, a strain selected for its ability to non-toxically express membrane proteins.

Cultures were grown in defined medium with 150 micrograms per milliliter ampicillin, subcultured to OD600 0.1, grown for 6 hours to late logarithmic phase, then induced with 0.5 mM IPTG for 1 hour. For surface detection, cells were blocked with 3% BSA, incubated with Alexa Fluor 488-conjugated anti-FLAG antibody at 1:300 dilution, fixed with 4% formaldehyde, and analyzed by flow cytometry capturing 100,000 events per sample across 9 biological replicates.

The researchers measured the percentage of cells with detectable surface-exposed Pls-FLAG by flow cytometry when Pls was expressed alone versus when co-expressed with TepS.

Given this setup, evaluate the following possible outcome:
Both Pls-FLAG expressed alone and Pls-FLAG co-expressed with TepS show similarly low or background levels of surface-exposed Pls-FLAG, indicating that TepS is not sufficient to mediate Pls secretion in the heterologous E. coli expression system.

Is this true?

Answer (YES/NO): NO